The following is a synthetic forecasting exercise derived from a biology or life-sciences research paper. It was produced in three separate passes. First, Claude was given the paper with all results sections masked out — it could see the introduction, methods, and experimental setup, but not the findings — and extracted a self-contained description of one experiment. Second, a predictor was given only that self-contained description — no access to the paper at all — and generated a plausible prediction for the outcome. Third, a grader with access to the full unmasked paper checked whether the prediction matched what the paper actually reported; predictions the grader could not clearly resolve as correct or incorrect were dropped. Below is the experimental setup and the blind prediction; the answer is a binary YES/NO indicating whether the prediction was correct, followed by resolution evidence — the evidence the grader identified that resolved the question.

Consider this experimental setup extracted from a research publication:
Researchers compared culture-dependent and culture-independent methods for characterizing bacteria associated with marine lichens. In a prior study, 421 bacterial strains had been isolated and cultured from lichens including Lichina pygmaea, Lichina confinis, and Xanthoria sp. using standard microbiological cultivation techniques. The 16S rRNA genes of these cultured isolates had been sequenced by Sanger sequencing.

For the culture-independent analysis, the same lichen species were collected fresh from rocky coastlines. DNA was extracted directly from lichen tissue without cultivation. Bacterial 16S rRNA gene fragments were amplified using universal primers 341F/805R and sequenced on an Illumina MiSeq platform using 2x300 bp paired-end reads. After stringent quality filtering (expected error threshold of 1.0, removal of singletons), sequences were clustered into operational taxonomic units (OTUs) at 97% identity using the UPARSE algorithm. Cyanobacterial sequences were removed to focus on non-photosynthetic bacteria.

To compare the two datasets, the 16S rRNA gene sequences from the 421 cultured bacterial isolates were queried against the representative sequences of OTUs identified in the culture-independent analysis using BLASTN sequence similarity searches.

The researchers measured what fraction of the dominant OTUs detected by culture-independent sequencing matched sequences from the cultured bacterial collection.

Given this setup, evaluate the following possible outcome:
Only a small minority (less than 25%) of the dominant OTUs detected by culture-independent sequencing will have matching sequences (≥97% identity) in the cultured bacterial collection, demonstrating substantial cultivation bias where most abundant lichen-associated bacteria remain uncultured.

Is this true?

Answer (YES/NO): YES